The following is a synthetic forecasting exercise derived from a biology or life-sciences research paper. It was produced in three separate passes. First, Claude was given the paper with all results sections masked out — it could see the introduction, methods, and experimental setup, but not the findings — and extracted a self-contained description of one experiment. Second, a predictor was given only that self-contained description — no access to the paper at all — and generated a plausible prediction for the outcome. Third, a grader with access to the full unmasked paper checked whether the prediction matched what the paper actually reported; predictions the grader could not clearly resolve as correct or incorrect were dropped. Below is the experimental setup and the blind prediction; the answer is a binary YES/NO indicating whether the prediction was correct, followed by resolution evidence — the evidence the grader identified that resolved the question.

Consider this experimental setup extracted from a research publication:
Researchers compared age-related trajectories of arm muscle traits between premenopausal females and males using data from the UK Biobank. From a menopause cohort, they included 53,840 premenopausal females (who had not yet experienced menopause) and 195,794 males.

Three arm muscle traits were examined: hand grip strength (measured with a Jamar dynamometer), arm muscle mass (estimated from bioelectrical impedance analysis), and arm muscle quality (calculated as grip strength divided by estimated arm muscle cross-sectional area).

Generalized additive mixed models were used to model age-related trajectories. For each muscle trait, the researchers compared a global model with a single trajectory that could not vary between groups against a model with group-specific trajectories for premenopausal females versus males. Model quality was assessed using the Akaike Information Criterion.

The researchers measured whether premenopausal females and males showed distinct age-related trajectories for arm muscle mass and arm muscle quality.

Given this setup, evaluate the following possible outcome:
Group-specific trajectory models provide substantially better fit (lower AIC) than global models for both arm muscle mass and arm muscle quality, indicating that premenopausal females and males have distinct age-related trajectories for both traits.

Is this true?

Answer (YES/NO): YES